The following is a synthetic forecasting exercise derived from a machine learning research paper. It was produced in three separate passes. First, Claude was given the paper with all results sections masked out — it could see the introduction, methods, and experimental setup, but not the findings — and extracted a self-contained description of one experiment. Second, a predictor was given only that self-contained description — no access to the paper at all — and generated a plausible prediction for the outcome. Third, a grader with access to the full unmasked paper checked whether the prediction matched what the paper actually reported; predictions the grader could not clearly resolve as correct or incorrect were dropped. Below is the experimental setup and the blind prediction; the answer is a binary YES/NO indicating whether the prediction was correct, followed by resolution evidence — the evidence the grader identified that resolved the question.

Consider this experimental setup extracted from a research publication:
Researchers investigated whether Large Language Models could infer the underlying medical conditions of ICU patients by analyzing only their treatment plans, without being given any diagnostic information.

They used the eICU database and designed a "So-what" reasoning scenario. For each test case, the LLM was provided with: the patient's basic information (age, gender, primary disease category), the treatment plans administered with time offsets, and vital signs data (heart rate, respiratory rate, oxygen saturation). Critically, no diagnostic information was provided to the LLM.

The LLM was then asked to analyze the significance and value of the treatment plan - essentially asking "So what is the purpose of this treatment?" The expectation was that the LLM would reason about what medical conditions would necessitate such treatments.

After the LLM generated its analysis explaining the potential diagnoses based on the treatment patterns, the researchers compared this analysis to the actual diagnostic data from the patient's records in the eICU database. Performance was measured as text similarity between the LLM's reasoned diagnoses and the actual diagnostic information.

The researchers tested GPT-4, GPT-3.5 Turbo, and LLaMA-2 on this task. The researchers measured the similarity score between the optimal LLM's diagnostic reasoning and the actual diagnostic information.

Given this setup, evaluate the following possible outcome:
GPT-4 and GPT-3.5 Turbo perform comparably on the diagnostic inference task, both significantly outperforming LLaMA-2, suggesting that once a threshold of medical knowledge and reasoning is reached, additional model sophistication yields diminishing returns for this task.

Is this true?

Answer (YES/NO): NO